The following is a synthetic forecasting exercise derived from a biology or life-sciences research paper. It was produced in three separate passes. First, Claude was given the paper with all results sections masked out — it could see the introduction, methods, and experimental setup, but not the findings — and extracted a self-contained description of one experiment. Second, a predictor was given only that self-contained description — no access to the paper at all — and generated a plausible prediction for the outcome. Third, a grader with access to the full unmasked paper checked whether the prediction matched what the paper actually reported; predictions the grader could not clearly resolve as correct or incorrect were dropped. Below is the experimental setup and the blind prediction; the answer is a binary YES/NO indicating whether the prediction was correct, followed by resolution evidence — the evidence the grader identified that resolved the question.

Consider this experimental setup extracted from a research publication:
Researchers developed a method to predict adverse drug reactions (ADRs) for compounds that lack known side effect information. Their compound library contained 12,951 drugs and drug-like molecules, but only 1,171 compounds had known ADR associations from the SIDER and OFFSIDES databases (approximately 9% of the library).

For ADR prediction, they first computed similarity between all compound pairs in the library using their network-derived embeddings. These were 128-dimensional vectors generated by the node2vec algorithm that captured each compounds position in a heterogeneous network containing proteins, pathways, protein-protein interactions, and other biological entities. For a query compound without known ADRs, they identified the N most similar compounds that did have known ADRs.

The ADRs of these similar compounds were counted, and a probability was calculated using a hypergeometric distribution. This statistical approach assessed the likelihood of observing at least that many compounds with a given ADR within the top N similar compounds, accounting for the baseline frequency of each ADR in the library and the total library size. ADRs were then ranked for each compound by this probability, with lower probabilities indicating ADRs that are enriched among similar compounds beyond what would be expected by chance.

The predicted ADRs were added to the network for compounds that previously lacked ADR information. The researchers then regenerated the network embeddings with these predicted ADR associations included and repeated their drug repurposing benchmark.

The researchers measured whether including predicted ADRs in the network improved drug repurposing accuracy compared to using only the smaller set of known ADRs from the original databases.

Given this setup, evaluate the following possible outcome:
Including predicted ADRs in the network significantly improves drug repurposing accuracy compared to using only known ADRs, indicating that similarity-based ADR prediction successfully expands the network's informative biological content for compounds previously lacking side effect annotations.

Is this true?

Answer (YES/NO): NO